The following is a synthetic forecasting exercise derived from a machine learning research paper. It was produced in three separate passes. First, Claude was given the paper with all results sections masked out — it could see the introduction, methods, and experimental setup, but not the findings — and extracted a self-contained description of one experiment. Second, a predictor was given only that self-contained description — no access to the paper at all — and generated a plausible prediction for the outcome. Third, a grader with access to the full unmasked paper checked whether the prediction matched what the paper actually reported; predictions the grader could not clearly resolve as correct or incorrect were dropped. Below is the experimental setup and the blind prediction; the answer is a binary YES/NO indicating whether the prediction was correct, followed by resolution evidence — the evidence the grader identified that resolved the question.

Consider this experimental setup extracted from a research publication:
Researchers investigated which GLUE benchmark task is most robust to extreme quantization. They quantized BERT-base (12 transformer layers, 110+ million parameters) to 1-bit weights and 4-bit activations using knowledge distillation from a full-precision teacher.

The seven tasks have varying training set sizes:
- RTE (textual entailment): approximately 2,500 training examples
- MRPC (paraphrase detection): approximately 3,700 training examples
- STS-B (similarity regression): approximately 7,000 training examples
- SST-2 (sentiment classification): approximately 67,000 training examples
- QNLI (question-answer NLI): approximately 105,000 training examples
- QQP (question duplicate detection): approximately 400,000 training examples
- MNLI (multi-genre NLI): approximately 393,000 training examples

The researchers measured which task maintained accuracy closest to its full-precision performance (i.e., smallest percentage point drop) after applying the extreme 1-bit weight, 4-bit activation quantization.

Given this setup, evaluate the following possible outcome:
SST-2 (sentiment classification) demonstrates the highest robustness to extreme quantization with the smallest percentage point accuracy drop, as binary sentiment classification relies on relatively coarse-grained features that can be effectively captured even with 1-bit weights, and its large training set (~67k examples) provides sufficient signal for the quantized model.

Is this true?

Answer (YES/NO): NO